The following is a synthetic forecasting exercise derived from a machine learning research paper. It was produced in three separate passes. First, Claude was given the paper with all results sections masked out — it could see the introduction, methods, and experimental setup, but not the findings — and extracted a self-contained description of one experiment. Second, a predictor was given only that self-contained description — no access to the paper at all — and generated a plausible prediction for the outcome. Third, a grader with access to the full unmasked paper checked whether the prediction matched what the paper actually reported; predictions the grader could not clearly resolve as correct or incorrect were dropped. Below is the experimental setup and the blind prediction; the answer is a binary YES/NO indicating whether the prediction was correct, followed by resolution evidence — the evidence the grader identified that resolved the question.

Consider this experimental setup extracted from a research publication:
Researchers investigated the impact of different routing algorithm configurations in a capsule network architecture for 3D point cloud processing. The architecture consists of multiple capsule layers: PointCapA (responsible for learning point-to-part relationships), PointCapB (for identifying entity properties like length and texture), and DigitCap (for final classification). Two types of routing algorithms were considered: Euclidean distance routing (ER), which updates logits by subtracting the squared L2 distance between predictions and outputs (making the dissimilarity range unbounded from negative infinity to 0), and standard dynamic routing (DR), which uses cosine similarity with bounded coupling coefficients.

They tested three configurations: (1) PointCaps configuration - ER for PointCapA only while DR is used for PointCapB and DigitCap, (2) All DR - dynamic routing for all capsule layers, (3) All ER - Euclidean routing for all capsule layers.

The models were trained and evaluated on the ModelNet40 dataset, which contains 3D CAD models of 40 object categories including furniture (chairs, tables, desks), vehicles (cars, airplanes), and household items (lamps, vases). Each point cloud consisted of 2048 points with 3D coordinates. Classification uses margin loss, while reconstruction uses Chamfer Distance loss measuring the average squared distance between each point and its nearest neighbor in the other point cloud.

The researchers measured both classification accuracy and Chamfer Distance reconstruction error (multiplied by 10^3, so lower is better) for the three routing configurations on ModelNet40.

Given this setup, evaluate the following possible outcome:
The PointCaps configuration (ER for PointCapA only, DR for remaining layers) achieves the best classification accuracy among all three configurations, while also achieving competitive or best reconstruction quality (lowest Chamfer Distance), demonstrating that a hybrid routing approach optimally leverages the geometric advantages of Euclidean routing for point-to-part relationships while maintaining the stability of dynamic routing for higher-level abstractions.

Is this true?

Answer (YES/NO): YES